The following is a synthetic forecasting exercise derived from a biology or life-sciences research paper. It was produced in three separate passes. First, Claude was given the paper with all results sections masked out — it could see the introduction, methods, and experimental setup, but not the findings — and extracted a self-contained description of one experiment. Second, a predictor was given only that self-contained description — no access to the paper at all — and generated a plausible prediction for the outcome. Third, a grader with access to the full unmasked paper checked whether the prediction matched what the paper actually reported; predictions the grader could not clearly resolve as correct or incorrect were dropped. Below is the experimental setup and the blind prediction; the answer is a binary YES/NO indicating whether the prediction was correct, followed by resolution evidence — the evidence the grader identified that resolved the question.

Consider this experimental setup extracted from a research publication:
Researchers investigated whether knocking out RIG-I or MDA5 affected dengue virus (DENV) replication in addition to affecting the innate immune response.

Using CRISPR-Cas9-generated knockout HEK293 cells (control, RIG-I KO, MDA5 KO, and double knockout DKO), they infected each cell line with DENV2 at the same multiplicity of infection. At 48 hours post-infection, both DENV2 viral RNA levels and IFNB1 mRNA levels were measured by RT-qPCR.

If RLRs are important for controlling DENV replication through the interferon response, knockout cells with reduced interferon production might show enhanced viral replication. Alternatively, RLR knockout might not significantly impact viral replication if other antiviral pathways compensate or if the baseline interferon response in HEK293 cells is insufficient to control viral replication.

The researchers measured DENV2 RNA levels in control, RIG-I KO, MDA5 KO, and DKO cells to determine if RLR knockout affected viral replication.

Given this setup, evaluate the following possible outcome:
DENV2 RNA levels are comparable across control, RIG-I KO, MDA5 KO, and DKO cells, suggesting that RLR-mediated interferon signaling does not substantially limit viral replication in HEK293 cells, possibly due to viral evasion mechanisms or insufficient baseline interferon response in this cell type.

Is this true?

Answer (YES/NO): YES